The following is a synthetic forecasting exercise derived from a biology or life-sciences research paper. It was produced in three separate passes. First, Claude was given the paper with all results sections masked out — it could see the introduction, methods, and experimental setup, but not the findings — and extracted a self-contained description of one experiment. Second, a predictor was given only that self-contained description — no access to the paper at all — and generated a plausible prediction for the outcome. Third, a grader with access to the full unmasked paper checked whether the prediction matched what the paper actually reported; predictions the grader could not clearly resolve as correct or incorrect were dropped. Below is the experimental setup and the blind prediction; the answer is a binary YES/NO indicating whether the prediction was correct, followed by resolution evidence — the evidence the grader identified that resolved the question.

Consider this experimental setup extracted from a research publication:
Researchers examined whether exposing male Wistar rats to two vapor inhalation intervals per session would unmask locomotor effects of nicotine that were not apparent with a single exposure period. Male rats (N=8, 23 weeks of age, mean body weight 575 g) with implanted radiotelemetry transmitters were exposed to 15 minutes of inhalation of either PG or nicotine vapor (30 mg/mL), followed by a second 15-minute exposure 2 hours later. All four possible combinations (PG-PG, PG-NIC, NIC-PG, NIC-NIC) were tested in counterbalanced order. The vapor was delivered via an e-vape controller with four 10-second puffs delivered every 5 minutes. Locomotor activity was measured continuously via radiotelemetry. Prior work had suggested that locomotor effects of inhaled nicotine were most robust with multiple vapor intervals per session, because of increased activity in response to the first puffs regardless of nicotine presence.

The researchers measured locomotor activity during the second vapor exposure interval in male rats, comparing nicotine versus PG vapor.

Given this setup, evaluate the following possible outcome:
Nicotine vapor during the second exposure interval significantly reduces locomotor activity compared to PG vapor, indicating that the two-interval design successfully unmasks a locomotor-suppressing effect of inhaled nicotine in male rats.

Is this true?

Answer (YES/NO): NO